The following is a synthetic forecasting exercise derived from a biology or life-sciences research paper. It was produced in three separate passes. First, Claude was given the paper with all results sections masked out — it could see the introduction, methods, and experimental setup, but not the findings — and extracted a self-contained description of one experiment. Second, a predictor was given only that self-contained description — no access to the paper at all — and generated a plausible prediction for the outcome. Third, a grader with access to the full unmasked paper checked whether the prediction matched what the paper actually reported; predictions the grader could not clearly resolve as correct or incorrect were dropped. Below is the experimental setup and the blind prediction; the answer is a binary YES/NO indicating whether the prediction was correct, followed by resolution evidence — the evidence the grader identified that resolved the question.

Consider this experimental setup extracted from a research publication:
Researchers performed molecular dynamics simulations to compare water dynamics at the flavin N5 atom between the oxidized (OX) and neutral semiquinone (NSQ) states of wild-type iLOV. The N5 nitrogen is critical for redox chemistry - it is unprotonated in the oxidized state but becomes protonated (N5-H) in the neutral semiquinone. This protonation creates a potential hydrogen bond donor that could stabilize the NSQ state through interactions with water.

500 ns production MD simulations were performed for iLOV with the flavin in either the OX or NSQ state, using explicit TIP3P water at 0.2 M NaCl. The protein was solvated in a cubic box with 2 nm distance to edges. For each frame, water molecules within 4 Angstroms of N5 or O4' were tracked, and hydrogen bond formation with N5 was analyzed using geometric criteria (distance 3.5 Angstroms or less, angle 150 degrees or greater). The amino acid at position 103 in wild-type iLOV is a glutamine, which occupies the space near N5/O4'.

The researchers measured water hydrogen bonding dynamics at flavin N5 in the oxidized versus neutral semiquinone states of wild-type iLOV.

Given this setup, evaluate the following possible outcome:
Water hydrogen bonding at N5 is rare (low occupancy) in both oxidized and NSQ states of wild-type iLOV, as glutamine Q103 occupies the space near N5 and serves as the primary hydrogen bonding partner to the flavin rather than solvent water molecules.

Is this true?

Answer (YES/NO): NO